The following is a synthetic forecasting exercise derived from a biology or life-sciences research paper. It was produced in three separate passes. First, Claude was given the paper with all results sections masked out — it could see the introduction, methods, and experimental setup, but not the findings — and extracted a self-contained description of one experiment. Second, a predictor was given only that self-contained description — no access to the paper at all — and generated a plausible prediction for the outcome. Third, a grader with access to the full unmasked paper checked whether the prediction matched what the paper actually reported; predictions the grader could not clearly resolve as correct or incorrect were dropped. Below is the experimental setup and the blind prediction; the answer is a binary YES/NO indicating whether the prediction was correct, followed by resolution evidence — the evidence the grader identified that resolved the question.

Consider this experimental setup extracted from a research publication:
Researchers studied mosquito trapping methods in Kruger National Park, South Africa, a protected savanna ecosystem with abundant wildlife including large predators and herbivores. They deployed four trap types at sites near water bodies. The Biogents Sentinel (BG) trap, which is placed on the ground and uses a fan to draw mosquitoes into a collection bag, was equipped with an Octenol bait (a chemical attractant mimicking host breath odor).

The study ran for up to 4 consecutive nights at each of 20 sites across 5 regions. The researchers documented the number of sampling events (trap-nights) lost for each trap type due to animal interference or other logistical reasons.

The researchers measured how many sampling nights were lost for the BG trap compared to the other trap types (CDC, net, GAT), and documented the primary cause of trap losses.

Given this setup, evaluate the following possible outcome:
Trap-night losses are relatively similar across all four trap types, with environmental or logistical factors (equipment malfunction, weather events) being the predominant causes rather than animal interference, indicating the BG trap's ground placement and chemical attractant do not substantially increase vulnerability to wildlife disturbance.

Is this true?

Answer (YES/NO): NO